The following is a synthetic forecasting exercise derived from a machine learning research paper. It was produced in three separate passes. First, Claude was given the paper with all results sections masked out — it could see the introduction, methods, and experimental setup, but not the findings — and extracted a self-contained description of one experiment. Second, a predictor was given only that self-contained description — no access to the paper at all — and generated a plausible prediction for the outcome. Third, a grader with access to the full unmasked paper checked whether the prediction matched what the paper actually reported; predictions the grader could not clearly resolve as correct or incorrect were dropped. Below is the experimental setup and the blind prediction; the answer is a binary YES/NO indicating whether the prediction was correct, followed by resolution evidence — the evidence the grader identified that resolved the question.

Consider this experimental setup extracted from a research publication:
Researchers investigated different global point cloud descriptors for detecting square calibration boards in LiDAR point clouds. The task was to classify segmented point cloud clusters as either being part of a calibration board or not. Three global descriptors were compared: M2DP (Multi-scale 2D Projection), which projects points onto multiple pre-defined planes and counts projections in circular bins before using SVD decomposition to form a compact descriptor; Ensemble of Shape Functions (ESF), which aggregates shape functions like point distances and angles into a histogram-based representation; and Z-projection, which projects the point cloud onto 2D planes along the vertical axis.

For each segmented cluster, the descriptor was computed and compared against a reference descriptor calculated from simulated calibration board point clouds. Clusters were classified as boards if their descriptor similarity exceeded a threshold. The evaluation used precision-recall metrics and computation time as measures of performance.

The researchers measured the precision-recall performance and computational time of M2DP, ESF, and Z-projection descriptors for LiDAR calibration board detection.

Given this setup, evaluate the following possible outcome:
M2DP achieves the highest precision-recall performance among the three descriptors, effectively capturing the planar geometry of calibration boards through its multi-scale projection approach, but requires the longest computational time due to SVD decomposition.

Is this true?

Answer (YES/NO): NO